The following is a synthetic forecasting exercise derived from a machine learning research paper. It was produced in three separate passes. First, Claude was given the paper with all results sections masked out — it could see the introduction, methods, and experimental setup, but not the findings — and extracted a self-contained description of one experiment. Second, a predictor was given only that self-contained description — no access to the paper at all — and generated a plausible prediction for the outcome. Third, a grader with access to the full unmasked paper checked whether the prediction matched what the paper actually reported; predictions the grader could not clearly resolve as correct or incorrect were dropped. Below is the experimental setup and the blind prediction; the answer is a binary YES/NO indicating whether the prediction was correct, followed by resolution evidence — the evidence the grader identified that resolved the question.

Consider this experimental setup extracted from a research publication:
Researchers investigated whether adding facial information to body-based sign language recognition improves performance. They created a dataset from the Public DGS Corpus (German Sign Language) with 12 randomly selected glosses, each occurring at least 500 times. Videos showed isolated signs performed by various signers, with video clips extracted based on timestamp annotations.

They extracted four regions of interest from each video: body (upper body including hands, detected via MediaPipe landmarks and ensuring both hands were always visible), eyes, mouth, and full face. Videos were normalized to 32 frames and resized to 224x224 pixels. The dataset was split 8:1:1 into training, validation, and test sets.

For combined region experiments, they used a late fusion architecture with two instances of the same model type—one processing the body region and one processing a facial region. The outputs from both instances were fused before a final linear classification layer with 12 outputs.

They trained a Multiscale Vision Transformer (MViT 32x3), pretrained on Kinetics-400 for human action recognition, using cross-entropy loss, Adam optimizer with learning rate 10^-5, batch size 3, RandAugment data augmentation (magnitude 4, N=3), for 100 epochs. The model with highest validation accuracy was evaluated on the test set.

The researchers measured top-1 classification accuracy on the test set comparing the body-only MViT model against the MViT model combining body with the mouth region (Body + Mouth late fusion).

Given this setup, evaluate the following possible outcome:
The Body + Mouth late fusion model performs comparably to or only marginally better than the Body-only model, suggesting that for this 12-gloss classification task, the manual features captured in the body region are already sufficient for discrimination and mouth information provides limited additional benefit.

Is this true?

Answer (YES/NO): YES